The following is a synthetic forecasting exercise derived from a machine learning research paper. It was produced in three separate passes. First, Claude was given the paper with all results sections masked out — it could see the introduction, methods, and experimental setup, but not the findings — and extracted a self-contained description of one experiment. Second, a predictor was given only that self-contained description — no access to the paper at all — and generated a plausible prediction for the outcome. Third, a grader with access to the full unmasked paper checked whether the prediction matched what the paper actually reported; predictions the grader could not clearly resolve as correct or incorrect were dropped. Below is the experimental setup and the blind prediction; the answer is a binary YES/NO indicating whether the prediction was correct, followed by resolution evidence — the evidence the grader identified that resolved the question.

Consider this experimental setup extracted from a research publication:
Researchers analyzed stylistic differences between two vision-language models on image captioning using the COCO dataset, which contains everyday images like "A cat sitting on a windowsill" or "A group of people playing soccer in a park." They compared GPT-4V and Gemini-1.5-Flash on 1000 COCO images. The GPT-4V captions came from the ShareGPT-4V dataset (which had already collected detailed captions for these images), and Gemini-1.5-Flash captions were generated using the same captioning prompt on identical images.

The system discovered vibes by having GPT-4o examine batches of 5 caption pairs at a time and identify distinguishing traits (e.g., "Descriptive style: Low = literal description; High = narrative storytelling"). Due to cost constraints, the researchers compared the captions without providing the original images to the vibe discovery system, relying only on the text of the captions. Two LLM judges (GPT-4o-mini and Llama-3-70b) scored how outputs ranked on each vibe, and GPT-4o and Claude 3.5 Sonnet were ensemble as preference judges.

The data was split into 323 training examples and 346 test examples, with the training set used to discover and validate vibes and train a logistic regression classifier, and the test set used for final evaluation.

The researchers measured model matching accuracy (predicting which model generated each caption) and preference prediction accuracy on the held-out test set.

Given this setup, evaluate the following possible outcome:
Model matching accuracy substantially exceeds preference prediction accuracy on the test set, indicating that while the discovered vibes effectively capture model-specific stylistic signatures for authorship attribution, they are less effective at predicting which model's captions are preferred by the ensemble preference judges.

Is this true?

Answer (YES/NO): YES